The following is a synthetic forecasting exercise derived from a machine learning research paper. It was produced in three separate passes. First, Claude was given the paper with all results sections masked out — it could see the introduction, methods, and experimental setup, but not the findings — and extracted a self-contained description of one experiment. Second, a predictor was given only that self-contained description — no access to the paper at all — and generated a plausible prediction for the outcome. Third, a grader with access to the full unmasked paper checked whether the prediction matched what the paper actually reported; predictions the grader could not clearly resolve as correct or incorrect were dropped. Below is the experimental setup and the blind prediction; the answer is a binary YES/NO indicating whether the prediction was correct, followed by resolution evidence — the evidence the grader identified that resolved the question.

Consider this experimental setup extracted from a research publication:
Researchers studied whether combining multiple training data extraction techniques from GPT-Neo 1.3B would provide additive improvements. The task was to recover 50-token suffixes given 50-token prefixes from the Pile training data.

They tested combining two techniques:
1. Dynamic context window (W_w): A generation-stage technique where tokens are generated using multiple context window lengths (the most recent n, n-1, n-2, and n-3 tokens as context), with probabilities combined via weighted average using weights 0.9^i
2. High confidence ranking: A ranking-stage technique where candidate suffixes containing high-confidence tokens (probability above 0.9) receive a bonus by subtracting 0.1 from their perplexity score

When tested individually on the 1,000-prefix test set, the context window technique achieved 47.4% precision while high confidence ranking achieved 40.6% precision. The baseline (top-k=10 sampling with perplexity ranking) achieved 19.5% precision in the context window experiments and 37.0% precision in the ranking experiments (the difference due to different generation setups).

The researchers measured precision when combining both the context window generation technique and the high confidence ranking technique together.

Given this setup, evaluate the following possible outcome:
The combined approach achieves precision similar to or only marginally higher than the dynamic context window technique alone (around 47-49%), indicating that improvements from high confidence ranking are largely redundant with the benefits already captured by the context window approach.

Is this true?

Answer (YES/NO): NO